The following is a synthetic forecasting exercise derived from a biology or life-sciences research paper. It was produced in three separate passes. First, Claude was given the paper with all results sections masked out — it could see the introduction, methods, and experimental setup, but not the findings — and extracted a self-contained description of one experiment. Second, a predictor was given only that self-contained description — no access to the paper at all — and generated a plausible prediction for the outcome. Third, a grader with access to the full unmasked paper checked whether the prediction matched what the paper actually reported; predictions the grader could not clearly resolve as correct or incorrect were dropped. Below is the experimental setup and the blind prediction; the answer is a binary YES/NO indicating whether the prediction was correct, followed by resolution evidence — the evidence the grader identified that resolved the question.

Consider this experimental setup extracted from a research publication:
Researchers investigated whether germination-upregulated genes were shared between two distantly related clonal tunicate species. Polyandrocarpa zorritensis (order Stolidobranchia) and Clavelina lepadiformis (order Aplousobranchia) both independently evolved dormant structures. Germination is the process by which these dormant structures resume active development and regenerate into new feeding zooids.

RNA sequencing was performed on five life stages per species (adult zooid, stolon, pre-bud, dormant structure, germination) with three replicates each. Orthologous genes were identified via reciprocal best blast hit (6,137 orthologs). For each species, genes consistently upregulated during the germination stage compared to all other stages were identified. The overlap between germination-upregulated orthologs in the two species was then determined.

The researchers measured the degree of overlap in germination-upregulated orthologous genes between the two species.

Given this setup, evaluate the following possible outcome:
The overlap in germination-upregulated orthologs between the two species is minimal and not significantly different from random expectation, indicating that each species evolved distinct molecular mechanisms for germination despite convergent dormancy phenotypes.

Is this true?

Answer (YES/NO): NO